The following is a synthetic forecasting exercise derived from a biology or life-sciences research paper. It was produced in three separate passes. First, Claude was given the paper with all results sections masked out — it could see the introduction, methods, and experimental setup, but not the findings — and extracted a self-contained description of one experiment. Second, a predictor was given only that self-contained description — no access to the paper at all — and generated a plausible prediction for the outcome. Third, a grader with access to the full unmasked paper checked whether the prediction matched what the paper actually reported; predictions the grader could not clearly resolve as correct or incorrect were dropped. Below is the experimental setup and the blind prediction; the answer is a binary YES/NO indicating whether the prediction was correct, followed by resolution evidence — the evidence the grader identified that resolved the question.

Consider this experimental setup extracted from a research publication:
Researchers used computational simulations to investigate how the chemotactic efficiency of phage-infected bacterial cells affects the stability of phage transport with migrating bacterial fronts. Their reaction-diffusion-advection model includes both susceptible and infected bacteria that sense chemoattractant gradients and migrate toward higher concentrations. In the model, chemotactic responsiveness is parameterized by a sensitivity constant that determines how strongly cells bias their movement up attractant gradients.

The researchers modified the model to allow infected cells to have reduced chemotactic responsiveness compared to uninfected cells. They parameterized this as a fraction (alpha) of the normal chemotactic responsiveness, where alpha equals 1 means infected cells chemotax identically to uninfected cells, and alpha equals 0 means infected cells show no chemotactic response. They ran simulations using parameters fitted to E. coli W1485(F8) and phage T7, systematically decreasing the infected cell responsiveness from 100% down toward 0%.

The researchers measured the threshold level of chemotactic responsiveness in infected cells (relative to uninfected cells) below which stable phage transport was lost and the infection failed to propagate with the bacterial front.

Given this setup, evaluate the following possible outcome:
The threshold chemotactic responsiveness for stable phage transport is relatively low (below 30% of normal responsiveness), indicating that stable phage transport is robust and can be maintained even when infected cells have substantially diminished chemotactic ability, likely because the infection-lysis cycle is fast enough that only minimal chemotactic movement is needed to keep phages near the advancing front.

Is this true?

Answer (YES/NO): NO